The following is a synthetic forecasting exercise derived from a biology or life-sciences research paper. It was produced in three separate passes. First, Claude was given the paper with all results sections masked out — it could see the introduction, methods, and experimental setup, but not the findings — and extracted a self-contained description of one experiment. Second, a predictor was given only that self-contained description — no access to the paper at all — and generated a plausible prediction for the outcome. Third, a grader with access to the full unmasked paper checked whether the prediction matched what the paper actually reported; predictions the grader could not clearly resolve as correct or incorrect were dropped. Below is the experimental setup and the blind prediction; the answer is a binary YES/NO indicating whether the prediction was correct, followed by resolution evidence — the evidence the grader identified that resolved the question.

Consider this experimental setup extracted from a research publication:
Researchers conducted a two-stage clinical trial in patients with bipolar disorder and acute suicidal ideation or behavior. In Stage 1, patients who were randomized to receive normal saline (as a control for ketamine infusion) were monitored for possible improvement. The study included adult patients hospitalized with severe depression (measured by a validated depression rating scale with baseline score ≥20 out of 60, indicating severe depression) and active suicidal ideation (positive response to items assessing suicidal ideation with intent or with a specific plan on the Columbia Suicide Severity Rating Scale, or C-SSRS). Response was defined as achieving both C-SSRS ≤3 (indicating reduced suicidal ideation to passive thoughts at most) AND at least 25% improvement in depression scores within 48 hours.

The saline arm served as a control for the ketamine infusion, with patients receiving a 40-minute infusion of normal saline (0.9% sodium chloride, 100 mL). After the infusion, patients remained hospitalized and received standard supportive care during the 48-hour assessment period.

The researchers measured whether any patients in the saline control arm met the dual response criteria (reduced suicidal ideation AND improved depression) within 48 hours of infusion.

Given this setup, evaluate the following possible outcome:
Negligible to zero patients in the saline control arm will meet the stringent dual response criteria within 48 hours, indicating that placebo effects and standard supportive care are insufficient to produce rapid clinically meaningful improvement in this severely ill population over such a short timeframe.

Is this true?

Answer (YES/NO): NO